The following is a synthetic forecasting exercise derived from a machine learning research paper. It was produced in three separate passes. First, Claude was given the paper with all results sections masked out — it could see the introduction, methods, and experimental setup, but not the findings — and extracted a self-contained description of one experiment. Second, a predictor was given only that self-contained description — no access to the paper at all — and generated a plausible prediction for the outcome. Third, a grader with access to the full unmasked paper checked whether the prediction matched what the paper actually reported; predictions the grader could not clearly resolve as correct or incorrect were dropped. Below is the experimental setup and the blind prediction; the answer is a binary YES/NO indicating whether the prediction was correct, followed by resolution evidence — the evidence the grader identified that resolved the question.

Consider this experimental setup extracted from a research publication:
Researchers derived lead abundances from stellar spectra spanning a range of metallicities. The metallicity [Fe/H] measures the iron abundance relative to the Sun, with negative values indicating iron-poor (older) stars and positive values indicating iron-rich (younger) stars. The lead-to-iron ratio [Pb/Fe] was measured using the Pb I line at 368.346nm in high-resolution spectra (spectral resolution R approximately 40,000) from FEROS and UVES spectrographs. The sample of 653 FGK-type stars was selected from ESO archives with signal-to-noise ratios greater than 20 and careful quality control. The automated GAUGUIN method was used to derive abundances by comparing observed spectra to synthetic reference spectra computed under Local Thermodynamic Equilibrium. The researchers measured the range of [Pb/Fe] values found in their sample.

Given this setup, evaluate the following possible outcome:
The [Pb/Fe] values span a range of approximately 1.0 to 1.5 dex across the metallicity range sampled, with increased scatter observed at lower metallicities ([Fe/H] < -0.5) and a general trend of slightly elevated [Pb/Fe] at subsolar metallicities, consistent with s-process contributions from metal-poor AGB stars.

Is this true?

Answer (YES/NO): NO